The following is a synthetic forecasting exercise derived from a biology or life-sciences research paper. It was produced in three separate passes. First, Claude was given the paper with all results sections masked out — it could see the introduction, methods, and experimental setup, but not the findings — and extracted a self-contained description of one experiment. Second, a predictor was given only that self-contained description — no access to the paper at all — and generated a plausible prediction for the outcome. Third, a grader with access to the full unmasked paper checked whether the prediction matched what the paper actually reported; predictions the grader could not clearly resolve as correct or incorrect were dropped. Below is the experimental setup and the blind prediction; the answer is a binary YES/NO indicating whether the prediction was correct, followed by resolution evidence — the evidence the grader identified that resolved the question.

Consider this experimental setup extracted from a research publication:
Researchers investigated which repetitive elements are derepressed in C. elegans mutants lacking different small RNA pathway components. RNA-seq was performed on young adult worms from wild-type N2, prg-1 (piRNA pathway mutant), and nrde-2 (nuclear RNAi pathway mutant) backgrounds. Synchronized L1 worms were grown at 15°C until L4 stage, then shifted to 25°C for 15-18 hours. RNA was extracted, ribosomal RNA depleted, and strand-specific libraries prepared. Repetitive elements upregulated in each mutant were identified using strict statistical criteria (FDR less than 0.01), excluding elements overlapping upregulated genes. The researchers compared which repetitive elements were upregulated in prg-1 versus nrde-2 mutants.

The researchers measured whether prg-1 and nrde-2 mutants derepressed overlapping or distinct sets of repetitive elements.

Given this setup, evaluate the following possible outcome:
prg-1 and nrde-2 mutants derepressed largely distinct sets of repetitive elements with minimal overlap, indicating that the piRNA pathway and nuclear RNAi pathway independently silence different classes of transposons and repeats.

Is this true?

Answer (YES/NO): YES